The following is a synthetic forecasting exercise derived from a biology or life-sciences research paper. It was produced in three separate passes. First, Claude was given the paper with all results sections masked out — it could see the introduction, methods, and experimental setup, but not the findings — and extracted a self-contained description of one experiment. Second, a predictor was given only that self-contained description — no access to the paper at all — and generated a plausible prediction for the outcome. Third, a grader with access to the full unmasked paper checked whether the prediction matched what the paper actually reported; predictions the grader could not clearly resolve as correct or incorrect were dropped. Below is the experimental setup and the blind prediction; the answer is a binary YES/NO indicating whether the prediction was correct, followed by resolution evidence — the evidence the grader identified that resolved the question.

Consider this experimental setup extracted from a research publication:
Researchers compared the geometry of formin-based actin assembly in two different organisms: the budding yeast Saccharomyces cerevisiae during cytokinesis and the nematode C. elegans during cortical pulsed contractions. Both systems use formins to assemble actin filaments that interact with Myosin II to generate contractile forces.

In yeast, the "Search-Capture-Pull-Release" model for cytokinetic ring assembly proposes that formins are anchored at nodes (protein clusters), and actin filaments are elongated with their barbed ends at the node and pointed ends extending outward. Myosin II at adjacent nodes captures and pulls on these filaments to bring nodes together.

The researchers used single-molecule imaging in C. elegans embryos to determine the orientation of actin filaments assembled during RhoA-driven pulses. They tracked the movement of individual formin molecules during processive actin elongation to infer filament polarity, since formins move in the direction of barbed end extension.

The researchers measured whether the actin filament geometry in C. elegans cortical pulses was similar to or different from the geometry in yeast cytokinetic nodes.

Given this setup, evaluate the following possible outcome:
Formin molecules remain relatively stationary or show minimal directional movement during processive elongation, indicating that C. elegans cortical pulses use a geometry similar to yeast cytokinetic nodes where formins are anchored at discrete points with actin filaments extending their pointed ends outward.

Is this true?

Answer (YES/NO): NO